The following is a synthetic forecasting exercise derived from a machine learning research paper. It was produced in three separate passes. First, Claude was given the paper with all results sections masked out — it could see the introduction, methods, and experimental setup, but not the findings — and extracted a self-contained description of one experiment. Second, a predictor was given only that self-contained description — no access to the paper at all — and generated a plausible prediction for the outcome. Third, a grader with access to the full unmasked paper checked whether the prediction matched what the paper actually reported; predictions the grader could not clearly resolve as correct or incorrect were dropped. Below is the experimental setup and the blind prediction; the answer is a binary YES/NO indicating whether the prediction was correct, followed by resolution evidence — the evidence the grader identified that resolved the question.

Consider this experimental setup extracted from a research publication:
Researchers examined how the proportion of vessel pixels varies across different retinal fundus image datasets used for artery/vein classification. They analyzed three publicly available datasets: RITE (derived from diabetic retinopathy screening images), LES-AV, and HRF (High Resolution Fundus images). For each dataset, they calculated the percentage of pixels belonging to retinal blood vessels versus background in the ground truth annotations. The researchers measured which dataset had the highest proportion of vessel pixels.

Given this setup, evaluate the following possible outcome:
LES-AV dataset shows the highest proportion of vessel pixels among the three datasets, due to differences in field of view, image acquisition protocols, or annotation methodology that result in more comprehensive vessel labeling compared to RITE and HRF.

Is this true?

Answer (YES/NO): NO